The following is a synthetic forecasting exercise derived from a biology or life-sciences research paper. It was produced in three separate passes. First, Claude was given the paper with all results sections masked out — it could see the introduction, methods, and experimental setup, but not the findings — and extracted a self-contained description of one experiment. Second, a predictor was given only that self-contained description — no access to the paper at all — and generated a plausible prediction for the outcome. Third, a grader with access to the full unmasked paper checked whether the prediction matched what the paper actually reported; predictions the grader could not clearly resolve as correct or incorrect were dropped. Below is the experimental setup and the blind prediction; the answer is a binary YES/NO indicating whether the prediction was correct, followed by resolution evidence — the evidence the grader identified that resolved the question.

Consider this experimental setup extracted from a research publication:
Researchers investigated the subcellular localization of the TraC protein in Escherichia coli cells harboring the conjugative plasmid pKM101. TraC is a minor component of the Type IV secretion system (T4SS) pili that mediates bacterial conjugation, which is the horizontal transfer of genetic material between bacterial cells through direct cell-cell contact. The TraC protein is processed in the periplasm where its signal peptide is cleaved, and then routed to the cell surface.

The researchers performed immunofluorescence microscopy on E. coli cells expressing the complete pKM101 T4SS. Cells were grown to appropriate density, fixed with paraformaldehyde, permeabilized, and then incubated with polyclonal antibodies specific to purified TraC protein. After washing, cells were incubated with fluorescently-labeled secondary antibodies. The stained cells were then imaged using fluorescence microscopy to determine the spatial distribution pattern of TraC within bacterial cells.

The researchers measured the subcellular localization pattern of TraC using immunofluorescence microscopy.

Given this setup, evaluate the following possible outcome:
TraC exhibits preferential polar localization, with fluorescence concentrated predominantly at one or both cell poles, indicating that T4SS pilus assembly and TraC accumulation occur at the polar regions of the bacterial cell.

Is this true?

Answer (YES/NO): YES